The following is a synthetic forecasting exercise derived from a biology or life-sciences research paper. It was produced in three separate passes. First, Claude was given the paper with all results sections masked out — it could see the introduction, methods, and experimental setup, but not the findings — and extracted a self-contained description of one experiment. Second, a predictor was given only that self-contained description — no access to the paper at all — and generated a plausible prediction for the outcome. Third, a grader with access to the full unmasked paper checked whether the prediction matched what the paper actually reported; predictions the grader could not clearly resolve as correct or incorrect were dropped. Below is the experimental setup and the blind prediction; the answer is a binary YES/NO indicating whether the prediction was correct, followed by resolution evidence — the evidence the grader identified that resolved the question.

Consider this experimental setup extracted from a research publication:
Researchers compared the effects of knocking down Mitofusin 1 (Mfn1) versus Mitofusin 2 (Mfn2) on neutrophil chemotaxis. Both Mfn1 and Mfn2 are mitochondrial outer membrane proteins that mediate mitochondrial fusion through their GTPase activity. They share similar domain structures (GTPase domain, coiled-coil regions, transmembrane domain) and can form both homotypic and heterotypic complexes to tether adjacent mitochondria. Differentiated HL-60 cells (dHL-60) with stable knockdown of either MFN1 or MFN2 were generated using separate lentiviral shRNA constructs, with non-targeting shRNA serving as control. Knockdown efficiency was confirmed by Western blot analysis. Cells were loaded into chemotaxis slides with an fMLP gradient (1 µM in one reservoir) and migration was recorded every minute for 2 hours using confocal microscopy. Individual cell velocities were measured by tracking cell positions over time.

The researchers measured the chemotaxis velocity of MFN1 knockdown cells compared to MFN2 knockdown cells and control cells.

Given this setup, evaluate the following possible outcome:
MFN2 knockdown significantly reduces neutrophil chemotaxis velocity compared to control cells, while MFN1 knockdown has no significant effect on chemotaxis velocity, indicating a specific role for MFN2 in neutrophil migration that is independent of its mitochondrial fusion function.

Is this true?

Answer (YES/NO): YES